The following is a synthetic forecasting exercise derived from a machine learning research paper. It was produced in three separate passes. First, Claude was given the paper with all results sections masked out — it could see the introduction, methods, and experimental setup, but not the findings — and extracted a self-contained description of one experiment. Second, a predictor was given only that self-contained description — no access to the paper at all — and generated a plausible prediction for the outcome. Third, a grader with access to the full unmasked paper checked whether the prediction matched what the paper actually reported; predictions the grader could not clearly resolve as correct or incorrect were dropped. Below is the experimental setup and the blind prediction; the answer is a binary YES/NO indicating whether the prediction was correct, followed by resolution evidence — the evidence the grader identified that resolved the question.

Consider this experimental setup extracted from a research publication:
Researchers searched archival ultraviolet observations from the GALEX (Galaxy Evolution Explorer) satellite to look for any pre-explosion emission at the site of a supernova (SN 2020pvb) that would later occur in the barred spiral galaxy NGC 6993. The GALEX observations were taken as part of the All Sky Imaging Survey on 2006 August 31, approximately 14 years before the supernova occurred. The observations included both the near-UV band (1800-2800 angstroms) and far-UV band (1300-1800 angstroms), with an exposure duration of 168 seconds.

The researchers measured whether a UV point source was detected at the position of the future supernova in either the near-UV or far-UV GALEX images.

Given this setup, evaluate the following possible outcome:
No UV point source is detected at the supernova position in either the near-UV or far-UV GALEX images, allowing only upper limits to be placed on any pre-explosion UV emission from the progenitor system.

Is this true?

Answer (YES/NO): YES